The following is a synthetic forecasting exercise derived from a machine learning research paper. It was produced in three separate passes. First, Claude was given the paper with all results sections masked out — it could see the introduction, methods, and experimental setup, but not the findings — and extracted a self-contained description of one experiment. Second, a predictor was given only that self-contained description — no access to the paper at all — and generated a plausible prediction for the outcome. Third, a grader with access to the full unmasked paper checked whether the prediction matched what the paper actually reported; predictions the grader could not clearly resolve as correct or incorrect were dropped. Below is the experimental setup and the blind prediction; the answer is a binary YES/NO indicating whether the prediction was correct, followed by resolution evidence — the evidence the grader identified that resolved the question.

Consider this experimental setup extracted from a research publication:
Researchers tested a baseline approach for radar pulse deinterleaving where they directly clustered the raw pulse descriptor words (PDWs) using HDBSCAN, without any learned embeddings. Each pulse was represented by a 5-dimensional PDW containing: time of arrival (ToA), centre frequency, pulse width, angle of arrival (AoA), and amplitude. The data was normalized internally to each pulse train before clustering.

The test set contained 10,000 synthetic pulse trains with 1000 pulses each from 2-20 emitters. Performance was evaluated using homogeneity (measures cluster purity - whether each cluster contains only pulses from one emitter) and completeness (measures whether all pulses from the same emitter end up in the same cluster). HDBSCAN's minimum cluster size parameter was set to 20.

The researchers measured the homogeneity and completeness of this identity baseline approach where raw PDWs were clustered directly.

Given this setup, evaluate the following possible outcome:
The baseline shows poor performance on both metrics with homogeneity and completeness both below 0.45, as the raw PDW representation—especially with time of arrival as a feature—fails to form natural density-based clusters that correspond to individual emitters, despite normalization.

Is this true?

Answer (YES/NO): NO